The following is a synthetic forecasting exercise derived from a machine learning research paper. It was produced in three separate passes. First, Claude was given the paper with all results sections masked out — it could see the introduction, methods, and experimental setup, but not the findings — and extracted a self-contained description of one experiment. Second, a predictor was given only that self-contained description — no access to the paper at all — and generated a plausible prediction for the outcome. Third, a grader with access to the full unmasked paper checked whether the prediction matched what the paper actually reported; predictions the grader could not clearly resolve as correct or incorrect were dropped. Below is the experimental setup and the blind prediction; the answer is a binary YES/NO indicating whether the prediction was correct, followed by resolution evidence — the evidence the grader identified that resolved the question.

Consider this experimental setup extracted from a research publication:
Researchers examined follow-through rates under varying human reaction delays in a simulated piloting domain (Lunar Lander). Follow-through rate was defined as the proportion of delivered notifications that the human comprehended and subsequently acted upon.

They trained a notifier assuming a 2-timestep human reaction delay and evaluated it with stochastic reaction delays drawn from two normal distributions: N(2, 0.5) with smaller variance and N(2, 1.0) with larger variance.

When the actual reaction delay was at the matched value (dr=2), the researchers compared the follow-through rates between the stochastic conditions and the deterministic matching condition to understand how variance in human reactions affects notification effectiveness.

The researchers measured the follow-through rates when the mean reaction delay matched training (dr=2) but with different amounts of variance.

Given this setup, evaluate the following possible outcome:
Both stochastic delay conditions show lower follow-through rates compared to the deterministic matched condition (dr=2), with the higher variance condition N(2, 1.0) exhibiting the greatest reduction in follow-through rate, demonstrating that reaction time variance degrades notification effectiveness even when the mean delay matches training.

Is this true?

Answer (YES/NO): NO